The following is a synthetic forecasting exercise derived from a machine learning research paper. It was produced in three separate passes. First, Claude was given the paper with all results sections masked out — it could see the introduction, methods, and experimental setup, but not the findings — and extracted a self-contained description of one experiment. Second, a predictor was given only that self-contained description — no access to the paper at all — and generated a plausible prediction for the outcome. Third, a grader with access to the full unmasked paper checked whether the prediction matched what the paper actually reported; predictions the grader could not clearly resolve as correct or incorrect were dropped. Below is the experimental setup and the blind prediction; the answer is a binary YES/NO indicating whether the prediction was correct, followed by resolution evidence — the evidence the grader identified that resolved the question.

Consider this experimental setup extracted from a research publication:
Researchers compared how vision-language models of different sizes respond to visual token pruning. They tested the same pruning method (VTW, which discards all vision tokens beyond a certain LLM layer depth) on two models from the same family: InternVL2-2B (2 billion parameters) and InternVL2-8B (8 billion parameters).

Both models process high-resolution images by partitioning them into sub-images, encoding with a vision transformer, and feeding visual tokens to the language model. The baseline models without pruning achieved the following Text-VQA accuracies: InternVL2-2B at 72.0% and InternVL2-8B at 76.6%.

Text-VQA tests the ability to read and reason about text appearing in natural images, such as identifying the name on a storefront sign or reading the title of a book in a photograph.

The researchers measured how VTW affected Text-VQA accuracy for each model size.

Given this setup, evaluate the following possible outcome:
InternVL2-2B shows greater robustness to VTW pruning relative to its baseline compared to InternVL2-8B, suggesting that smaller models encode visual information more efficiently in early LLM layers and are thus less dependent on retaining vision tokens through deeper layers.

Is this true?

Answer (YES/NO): NO